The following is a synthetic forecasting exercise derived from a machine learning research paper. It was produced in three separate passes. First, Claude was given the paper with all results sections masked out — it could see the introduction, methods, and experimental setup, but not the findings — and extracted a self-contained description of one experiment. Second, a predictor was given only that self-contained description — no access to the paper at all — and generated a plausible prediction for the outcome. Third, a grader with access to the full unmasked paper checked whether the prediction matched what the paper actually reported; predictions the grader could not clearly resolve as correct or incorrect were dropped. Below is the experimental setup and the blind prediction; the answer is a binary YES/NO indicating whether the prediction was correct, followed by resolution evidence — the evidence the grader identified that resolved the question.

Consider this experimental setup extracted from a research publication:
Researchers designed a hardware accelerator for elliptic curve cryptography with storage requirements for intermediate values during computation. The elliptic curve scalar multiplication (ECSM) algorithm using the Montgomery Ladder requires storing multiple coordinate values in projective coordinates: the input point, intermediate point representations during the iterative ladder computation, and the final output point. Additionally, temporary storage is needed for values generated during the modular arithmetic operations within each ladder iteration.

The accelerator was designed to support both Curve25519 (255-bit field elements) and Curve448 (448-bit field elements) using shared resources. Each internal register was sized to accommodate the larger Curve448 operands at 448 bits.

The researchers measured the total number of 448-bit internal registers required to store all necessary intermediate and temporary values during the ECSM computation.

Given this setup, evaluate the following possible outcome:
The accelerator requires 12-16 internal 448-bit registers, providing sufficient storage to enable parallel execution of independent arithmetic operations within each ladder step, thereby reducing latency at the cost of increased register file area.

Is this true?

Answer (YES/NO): YES